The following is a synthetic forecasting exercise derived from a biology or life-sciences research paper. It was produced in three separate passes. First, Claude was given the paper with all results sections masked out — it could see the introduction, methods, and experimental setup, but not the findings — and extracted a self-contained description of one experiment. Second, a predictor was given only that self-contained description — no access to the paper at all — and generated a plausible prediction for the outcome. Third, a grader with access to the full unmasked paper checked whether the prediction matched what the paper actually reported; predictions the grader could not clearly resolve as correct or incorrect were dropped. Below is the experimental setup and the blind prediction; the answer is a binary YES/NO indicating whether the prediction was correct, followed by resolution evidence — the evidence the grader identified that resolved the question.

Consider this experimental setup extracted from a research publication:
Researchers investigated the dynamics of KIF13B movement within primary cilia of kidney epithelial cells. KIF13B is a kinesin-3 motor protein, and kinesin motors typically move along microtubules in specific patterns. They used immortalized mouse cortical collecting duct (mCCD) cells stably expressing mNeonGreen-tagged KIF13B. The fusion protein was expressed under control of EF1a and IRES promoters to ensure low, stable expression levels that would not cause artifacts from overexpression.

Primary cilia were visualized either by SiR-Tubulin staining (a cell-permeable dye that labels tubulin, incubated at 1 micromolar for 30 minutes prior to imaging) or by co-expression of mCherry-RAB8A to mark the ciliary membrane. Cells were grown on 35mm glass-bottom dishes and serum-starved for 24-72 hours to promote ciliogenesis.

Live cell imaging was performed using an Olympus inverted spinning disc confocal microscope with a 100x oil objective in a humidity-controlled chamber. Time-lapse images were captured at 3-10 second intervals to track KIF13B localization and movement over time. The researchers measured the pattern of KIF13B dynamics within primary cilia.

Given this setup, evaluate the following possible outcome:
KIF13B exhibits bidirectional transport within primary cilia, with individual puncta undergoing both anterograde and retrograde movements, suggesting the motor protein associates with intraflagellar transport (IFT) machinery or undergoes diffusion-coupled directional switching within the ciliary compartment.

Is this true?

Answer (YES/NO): YES